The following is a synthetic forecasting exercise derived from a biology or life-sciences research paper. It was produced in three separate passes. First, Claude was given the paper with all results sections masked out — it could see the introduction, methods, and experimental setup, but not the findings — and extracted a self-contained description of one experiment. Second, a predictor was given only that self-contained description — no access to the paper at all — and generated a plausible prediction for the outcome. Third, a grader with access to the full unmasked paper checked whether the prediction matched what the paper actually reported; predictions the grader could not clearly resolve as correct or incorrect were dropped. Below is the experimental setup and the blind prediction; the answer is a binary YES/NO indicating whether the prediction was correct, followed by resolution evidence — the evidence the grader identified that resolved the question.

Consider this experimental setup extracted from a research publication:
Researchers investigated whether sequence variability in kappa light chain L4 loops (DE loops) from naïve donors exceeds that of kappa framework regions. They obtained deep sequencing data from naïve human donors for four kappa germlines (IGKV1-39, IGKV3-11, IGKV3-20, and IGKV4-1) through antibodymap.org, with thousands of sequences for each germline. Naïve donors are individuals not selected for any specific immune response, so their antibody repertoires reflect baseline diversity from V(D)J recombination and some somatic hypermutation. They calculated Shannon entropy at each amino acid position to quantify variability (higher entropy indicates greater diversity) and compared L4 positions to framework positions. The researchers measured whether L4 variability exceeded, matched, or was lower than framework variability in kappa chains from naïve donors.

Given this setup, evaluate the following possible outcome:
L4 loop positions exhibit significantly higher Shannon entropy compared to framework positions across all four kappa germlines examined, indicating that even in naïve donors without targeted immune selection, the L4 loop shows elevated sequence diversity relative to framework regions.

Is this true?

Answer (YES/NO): NO